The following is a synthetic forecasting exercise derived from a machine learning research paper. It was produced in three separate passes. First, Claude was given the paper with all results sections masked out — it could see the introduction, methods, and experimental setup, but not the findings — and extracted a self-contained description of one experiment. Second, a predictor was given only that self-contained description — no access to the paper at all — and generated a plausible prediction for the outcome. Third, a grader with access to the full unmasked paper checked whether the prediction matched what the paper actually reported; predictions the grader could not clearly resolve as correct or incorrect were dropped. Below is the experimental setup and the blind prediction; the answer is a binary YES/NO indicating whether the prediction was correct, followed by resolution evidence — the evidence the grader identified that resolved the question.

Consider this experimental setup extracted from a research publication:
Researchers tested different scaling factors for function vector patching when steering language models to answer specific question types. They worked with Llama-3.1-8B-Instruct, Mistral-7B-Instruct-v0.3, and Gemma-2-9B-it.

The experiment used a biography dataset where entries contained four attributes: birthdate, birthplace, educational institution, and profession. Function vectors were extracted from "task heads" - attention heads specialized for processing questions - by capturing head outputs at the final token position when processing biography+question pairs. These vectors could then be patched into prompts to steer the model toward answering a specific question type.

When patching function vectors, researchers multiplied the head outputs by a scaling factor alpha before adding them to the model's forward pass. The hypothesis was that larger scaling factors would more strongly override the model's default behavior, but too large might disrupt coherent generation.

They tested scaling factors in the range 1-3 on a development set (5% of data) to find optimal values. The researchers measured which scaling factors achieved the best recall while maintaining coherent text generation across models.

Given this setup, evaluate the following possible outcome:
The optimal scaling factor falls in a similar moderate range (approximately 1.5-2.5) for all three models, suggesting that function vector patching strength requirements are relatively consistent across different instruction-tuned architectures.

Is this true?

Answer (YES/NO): NO